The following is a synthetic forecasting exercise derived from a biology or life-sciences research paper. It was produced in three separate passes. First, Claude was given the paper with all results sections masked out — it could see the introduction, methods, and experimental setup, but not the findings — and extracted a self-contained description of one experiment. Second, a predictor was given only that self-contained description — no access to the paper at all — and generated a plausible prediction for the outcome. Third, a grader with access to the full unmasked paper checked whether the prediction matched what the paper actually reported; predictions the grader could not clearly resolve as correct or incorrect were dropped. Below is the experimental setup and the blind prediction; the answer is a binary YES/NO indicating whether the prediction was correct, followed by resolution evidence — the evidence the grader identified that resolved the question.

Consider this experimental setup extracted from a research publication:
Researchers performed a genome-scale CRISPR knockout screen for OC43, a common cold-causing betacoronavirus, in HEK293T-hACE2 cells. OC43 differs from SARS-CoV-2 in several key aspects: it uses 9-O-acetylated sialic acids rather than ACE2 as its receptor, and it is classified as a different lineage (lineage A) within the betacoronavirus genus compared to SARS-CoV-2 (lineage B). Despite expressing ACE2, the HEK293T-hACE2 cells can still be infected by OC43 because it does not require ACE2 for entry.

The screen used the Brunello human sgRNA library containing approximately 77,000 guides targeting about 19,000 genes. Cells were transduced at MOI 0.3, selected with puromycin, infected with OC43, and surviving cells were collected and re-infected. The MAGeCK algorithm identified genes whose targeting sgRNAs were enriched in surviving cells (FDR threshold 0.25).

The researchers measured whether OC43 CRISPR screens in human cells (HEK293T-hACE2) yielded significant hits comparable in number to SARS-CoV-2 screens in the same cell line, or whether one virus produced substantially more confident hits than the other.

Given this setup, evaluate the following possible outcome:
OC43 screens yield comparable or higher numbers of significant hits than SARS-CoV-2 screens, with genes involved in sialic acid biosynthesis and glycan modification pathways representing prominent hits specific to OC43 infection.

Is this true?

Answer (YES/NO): NO